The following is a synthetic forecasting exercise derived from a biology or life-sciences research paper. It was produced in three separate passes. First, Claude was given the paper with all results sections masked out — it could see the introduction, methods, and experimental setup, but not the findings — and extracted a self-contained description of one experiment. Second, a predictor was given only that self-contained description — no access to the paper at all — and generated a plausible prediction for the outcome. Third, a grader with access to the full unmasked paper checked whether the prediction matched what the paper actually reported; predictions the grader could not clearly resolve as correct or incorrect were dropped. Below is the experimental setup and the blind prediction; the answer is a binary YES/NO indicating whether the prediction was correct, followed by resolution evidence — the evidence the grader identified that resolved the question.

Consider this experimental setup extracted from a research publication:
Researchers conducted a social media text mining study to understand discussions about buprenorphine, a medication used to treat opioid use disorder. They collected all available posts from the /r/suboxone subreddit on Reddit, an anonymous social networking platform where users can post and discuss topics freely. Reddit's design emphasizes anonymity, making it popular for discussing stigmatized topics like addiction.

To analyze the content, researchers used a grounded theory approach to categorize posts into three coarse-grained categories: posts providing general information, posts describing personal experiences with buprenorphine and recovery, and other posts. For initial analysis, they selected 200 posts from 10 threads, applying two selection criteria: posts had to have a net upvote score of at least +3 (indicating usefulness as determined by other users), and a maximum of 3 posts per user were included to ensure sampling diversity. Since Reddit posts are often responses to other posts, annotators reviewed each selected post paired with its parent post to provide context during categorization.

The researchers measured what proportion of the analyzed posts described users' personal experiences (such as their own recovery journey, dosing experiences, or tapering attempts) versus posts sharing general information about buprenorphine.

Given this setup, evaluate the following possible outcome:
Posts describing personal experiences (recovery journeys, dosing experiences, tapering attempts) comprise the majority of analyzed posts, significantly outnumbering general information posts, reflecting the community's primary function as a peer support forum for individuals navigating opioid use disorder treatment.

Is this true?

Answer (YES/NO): YES